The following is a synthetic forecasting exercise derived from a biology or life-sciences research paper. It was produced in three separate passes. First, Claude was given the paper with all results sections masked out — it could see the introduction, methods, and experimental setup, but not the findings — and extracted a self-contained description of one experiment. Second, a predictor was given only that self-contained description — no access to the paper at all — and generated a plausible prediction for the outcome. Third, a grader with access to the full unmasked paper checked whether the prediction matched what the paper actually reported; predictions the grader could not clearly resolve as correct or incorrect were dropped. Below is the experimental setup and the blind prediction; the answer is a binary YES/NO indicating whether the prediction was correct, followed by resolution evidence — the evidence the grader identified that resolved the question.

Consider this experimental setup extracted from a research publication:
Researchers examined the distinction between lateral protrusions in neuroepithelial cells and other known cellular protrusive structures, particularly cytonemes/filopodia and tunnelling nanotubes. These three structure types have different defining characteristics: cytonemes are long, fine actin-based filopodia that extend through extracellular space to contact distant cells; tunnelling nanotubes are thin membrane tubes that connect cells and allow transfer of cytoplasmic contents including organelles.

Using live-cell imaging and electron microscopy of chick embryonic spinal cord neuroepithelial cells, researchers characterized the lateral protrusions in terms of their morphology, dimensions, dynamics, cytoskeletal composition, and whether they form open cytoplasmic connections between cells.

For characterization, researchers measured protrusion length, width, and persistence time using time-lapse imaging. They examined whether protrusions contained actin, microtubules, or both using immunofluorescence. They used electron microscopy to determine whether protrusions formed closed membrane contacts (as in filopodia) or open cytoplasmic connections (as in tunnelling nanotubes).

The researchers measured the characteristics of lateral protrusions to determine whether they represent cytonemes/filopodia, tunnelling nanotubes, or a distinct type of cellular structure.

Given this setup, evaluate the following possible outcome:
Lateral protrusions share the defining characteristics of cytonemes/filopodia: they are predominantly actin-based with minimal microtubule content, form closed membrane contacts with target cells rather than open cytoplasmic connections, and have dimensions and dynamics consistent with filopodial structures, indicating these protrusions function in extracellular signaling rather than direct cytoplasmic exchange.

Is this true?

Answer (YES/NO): NO